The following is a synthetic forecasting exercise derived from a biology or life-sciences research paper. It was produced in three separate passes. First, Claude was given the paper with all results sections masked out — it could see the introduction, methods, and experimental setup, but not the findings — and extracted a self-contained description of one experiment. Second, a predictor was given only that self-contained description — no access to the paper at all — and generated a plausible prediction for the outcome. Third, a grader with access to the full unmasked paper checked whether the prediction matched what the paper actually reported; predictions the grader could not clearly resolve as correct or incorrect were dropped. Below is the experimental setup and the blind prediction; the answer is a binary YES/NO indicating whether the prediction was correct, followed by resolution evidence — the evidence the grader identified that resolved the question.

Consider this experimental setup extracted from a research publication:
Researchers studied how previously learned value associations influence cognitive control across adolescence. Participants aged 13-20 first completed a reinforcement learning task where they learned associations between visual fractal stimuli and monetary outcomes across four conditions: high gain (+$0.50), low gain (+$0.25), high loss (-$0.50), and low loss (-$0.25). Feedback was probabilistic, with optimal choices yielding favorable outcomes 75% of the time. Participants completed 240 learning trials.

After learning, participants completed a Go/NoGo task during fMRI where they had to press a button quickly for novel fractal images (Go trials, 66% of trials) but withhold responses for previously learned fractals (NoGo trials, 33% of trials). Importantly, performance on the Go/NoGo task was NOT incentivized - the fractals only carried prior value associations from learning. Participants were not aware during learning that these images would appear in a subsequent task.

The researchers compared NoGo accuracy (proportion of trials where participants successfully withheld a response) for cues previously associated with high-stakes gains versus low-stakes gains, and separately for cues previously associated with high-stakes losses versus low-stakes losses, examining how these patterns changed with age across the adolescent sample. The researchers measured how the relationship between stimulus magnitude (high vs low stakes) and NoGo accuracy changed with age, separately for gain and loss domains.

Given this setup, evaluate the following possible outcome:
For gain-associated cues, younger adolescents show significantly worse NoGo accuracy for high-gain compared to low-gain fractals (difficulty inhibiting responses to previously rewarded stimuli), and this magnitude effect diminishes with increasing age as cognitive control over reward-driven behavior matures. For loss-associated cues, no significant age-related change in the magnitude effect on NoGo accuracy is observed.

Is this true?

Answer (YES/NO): NO